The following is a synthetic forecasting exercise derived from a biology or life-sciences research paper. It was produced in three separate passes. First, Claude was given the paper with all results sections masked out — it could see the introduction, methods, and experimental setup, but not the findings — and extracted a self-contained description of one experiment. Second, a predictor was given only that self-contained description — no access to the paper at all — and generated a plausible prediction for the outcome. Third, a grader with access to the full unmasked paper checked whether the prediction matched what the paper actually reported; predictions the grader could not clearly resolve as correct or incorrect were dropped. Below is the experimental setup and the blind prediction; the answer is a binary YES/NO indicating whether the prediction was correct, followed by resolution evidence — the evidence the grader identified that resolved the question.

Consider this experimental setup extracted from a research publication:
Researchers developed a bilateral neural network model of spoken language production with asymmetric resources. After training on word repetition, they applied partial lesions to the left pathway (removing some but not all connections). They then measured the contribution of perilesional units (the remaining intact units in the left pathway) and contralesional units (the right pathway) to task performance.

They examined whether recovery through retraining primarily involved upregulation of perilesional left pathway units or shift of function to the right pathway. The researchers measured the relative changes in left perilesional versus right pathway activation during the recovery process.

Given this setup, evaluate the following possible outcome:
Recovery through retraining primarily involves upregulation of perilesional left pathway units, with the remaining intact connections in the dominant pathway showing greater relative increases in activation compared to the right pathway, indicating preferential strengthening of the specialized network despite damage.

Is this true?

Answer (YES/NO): NO